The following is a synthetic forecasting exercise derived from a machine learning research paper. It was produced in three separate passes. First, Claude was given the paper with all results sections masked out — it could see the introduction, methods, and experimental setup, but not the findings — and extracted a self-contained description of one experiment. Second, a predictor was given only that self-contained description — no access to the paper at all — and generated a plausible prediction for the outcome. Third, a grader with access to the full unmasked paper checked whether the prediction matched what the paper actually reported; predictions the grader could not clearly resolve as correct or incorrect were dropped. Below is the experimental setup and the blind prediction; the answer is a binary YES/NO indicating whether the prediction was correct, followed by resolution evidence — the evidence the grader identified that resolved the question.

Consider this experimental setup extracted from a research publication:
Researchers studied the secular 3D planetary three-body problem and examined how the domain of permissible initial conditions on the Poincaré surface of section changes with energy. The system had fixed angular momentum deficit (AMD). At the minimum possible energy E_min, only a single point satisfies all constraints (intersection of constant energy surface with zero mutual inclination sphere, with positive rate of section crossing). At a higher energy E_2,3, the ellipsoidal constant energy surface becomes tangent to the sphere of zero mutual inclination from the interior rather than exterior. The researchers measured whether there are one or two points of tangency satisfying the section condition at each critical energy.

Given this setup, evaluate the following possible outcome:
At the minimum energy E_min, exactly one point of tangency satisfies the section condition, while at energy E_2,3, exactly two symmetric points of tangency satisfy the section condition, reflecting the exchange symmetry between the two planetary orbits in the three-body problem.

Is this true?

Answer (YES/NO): NO